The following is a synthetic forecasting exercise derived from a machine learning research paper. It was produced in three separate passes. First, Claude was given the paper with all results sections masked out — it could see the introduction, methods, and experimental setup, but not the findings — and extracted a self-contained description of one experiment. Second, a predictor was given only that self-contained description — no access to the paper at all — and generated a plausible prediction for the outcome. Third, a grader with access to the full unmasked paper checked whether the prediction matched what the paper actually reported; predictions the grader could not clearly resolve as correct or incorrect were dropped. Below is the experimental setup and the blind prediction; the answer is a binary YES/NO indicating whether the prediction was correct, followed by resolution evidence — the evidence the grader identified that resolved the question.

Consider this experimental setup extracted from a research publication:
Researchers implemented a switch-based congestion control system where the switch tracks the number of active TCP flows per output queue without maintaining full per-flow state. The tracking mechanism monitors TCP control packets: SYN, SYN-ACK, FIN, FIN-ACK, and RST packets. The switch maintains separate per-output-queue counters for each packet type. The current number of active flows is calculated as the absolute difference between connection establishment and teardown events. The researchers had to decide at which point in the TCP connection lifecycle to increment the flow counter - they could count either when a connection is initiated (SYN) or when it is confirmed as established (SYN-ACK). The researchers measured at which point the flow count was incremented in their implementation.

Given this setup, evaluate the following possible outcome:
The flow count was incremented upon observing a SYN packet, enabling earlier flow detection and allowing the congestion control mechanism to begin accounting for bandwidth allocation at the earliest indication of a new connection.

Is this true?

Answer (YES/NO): NO